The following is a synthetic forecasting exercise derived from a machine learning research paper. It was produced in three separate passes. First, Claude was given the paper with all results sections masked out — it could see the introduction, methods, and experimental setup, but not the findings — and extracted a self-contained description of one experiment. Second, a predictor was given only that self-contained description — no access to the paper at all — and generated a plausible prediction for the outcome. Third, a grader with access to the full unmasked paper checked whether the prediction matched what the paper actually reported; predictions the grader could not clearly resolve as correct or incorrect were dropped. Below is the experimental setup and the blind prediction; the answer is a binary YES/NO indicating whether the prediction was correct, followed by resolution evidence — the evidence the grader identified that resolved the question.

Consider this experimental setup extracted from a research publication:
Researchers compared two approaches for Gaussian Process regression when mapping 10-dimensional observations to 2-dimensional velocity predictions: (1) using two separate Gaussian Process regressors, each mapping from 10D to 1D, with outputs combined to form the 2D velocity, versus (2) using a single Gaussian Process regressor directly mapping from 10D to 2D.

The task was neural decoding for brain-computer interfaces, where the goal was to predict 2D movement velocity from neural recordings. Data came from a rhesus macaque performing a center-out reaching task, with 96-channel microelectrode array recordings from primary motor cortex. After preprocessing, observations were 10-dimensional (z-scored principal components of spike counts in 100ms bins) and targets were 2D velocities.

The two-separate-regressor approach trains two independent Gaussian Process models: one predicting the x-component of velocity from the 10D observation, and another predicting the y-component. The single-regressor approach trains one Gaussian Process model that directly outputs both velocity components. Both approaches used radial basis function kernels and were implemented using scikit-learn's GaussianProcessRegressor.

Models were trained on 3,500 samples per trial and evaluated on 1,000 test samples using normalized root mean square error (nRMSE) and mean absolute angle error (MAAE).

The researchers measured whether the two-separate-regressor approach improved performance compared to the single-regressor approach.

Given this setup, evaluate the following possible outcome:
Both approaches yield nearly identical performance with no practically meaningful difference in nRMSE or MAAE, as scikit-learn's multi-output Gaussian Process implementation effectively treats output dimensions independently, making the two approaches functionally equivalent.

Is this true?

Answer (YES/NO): NO